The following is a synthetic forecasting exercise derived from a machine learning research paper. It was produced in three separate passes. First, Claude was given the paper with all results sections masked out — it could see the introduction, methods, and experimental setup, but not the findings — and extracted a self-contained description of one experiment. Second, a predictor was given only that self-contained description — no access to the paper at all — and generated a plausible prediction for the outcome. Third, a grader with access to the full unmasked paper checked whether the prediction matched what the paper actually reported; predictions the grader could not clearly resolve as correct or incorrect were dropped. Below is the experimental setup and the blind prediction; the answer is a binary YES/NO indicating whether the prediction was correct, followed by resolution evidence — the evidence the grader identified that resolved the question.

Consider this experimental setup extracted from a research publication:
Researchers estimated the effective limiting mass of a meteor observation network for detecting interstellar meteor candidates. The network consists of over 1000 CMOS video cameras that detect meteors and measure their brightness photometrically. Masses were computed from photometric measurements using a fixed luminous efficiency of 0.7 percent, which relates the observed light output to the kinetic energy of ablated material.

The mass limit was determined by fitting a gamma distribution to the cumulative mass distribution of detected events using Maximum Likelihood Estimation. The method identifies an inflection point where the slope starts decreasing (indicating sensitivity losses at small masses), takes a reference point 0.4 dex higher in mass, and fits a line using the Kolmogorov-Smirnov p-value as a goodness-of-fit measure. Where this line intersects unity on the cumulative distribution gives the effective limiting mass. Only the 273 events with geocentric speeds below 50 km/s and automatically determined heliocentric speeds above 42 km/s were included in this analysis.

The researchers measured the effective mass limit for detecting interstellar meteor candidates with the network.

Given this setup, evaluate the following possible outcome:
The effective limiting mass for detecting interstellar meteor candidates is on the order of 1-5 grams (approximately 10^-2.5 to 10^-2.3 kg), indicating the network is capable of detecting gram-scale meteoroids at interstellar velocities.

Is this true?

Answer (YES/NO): NO